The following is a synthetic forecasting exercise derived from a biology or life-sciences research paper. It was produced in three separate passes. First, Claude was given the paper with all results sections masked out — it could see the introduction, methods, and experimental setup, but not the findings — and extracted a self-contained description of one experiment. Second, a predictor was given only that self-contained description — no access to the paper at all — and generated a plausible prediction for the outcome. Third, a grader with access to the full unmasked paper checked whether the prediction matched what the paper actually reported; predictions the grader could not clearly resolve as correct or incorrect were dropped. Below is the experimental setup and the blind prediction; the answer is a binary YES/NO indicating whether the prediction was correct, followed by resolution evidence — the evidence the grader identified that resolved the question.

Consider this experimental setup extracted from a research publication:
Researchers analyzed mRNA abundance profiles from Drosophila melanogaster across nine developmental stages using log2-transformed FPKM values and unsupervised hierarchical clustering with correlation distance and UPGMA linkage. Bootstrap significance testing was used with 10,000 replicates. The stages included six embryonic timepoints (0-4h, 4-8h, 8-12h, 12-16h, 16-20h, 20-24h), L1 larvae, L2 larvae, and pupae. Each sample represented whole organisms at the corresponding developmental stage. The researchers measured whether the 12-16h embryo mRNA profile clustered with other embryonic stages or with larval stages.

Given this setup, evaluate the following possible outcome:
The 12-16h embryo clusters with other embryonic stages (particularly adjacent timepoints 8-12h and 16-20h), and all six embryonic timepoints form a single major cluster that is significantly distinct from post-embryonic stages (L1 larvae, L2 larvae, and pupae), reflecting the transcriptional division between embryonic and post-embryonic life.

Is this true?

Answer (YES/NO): NO